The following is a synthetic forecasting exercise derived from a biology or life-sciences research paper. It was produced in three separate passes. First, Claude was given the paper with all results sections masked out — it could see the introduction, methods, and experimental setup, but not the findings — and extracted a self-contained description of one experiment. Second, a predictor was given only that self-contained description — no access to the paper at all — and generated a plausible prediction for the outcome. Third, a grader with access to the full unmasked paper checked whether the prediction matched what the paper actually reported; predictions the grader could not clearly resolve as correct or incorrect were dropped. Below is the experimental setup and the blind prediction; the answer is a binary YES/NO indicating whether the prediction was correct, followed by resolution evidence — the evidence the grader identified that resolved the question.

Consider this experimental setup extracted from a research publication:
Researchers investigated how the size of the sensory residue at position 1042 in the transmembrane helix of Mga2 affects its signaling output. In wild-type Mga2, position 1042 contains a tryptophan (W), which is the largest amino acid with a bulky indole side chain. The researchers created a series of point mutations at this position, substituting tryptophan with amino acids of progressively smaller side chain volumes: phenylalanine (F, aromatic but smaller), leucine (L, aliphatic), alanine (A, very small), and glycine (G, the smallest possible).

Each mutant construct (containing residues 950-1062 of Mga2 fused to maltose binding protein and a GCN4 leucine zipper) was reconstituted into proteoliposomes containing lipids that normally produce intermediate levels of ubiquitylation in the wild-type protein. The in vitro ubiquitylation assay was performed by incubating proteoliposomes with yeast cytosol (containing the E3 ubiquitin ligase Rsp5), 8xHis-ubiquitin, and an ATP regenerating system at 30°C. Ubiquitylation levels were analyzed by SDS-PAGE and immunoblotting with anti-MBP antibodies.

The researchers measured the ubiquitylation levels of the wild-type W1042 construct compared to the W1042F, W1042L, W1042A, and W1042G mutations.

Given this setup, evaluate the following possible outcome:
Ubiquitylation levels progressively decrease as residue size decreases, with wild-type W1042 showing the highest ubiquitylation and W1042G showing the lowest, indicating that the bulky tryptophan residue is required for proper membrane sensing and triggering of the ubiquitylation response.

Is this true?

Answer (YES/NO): NO